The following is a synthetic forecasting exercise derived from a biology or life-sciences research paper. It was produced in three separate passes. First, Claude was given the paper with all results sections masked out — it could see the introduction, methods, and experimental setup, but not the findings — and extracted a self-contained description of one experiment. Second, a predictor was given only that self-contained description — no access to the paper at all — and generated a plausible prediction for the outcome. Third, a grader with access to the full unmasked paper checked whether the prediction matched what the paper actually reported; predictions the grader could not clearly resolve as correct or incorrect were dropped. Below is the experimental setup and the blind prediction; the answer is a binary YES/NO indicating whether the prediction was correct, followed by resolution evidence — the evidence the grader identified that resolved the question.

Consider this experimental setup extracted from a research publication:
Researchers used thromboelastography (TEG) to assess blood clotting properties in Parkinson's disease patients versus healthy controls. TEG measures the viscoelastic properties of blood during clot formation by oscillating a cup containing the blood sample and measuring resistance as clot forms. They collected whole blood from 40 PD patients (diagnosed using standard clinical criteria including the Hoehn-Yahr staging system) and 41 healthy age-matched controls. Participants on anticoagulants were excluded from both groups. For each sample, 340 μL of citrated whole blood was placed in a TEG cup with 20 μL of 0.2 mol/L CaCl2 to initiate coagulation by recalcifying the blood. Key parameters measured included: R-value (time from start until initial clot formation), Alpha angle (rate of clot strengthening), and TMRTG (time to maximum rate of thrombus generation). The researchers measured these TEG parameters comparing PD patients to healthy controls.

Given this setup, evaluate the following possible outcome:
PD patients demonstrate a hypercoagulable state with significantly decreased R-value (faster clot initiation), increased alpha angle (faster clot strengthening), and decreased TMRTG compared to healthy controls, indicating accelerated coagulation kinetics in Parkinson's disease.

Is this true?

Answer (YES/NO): NO